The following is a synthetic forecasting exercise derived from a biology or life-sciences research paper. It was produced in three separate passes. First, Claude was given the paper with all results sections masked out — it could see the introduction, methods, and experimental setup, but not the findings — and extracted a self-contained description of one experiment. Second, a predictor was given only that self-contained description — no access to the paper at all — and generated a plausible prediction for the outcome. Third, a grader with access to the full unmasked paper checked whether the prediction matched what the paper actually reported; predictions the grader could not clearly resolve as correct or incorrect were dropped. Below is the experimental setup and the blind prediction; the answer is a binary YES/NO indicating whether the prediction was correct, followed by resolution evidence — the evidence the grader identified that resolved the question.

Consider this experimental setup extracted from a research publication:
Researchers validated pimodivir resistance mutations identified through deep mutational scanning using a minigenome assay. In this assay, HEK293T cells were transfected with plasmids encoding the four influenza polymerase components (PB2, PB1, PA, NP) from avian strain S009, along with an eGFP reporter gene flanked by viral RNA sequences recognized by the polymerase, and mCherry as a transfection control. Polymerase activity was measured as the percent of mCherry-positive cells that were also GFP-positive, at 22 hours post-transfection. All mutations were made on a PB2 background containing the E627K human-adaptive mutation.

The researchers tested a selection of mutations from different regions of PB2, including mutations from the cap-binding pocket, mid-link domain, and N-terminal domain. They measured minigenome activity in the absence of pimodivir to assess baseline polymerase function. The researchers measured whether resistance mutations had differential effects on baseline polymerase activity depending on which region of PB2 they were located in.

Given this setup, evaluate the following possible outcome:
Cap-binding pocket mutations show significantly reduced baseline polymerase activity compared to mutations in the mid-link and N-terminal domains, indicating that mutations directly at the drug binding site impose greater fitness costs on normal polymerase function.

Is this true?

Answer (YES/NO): NO